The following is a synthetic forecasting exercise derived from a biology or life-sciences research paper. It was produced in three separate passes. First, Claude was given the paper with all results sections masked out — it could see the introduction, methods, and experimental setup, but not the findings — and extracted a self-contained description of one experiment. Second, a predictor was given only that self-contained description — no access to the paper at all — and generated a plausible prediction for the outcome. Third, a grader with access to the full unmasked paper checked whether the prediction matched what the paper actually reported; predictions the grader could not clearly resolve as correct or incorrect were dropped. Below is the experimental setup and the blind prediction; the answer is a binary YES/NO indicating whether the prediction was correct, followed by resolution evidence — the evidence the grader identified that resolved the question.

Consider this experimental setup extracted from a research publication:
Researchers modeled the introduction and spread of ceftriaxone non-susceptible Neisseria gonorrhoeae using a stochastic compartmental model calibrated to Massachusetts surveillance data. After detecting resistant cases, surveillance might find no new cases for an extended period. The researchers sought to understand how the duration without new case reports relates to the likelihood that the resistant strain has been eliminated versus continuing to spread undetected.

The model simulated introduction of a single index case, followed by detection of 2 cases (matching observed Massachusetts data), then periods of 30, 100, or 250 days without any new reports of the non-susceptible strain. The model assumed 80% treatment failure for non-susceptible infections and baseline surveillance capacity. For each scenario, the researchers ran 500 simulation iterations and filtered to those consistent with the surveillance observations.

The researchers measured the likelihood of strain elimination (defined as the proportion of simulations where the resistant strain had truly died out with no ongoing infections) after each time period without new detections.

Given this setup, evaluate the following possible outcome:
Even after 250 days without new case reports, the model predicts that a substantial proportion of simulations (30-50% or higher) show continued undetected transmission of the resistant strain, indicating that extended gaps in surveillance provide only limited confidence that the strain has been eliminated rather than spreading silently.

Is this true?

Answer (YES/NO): NO